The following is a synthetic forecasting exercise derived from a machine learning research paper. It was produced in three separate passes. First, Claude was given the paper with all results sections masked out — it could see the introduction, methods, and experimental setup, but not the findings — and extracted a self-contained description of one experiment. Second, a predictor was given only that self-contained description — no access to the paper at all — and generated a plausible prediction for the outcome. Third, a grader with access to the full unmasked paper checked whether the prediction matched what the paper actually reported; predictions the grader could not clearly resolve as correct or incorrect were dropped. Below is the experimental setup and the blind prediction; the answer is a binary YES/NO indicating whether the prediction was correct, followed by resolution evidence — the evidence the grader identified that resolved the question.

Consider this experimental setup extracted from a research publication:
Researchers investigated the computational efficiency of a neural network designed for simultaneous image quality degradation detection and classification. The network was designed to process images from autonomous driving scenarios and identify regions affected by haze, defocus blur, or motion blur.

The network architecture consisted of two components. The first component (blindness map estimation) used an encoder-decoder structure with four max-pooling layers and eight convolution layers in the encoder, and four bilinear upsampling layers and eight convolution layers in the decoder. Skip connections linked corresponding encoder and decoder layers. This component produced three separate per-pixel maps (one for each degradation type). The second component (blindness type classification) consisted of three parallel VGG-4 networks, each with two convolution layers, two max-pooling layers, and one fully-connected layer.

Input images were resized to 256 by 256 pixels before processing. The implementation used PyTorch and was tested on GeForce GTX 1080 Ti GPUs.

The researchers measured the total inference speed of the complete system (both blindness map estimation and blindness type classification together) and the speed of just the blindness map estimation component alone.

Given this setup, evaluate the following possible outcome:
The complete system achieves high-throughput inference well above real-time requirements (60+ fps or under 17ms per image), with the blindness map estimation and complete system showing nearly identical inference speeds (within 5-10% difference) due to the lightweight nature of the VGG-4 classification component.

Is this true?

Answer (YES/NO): NO